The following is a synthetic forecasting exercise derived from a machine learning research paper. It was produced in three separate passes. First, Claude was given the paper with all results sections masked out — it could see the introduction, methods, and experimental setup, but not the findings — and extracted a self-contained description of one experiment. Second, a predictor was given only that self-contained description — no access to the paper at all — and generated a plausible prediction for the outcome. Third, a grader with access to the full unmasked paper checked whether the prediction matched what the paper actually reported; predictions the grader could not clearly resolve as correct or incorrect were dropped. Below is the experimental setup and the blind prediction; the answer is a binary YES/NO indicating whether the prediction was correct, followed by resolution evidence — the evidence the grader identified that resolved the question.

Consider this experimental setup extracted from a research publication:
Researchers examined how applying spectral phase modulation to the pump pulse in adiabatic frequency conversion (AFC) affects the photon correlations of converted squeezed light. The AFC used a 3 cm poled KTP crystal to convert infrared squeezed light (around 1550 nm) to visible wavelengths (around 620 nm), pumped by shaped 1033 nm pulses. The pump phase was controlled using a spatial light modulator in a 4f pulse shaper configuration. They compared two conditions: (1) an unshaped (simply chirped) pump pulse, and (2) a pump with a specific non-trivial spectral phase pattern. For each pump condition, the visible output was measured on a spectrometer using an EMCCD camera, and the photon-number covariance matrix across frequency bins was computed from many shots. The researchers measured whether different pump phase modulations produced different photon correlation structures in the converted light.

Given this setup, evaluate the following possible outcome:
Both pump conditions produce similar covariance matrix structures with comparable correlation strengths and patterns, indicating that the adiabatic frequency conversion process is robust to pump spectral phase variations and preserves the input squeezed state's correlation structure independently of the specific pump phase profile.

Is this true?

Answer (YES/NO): NO